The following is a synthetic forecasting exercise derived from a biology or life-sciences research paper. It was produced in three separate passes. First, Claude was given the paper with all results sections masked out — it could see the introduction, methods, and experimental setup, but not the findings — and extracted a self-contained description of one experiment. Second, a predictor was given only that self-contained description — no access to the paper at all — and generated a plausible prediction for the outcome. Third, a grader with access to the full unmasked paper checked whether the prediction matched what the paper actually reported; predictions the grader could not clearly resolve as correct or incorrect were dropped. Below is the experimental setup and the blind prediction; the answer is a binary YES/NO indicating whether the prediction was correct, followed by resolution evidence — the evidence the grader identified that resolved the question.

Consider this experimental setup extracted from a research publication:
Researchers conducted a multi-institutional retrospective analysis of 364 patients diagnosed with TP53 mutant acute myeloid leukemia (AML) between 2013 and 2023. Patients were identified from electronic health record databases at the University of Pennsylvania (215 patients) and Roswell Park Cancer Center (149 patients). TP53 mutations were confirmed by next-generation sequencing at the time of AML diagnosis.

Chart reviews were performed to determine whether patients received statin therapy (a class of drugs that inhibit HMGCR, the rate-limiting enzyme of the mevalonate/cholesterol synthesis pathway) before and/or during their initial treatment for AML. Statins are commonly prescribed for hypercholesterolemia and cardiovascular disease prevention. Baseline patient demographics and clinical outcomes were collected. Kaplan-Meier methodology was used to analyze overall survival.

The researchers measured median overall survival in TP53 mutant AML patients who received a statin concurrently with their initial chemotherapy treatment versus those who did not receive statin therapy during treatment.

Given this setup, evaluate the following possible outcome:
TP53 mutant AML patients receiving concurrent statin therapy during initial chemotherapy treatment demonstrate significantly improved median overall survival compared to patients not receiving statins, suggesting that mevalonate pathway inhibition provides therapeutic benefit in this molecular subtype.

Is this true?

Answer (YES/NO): NO